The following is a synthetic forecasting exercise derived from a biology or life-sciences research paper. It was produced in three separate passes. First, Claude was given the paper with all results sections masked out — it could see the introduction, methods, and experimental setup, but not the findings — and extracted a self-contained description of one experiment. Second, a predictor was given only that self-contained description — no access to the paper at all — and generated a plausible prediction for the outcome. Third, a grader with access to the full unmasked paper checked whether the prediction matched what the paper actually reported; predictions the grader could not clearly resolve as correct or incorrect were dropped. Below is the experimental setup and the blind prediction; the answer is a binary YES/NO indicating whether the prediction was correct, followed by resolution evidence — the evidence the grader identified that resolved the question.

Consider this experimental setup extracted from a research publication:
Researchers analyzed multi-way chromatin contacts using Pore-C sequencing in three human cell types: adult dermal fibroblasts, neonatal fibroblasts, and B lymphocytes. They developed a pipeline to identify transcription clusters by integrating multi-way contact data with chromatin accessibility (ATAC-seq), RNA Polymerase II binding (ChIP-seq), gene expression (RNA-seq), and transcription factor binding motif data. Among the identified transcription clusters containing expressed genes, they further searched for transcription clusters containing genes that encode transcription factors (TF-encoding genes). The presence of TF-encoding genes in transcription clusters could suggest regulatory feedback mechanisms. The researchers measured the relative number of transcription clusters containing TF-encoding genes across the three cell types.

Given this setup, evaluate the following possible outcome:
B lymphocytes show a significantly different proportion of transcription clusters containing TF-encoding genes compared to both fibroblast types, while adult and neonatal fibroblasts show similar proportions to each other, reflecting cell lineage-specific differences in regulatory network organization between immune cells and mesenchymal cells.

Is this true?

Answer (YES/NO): YES